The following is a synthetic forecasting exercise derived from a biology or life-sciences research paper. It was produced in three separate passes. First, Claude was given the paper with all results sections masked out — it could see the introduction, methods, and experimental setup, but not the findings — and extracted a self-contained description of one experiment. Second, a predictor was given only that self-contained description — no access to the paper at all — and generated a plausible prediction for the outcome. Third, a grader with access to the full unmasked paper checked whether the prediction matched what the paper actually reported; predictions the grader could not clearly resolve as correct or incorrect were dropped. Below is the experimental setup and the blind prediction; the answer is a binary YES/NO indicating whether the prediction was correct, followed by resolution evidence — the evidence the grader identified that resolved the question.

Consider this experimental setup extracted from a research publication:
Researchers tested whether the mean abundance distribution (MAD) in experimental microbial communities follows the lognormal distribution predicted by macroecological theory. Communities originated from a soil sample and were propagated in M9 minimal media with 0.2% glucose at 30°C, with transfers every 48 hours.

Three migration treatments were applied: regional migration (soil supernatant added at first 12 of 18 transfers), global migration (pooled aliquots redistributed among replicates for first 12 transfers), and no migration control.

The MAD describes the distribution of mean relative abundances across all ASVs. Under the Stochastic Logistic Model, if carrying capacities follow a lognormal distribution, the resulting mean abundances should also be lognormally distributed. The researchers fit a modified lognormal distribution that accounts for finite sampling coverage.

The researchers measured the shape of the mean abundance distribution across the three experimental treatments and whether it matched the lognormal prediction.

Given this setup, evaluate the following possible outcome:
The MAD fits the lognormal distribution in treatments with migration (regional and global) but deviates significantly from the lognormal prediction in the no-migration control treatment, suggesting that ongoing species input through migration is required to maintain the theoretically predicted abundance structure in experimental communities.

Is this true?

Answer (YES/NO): NO